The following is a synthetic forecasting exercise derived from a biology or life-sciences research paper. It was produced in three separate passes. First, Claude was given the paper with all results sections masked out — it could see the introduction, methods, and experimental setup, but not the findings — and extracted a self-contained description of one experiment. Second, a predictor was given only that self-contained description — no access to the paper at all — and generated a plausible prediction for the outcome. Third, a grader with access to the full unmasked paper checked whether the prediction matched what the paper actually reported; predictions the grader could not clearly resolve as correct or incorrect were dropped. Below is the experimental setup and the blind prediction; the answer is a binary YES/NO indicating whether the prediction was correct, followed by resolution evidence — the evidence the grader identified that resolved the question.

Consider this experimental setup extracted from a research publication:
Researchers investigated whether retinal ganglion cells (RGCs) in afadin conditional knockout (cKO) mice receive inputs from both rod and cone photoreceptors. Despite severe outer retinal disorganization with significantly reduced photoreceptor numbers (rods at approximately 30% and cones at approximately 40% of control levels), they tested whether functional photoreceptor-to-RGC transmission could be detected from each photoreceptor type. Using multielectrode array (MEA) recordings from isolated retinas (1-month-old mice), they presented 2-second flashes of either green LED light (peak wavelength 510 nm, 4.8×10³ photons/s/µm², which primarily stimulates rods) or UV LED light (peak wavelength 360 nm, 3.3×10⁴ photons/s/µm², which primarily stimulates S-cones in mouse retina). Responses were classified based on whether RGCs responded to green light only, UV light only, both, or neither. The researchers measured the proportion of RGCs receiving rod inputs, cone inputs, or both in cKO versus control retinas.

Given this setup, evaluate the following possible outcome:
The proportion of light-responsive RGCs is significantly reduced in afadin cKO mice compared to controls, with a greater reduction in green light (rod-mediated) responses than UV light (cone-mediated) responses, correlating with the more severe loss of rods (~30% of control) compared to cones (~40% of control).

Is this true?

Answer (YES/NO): NO